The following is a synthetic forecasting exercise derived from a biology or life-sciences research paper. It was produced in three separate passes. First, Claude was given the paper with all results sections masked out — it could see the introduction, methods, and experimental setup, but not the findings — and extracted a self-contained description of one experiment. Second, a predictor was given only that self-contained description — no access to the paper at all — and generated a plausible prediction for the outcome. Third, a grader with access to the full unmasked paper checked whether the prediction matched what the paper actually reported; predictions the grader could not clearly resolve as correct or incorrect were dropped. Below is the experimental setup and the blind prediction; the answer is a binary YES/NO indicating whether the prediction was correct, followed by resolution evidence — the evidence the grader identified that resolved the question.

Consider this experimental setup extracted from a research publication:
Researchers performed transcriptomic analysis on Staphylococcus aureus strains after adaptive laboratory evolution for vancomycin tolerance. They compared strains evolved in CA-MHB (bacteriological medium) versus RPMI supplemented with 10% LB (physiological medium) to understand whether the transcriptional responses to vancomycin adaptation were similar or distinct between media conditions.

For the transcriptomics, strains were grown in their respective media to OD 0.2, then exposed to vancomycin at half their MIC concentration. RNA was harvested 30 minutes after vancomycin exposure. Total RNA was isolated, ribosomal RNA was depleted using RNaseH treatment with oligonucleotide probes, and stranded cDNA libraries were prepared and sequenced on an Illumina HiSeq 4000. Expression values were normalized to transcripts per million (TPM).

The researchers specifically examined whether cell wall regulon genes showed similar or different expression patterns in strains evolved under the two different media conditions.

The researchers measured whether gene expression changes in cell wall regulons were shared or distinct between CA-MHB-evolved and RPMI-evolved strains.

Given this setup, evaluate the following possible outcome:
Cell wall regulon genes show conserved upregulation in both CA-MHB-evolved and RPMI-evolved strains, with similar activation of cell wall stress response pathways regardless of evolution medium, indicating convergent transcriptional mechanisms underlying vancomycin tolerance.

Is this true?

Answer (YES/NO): YES